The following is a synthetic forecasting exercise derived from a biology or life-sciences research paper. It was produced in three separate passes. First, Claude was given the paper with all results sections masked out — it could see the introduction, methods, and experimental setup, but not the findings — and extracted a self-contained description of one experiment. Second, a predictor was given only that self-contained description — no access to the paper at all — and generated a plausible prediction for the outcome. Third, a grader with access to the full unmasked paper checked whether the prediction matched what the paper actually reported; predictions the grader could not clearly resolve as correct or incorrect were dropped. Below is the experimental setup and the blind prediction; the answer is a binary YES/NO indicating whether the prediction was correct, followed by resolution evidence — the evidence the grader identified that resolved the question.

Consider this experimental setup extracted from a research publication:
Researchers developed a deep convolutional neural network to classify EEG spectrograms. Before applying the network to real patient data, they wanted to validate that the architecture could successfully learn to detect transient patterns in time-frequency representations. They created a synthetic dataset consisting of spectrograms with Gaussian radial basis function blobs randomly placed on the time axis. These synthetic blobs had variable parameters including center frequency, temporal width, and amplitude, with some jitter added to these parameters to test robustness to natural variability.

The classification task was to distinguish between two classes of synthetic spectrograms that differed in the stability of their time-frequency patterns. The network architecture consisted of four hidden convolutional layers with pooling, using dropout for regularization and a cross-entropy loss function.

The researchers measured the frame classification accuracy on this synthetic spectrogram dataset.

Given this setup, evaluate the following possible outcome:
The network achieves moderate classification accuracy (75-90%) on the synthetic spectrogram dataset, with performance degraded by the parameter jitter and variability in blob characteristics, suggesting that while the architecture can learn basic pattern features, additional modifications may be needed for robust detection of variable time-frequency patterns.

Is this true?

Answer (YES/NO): NO